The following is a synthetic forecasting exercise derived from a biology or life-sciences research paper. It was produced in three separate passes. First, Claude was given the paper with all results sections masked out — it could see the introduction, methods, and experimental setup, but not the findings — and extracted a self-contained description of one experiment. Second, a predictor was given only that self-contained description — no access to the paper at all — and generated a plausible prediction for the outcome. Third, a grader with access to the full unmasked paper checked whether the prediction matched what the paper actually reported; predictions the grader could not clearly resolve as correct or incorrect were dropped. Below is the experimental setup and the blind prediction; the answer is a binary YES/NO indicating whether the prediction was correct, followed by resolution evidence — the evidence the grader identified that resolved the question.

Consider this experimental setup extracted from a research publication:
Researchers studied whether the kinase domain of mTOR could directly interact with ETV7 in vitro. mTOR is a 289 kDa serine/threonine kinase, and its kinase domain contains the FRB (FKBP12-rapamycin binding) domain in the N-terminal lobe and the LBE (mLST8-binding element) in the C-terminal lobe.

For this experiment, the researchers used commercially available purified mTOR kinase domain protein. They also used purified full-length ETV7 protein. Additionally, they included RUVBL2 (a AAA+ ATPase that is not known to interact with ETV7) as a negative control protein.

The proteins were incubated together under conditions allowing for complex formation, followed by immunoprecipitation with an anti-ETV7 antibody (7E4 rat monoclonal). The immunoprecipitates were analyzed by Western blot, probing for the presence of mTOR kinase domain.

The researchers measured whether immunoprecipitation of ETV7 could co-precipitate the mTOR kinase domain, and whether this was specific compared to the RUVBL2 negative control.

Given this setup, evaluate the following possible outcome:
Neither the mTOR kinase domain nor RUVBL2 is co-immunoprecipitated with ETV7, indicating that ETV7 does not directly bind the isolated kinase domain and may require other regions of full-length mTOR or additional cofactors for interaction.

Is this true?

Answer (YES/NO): NO